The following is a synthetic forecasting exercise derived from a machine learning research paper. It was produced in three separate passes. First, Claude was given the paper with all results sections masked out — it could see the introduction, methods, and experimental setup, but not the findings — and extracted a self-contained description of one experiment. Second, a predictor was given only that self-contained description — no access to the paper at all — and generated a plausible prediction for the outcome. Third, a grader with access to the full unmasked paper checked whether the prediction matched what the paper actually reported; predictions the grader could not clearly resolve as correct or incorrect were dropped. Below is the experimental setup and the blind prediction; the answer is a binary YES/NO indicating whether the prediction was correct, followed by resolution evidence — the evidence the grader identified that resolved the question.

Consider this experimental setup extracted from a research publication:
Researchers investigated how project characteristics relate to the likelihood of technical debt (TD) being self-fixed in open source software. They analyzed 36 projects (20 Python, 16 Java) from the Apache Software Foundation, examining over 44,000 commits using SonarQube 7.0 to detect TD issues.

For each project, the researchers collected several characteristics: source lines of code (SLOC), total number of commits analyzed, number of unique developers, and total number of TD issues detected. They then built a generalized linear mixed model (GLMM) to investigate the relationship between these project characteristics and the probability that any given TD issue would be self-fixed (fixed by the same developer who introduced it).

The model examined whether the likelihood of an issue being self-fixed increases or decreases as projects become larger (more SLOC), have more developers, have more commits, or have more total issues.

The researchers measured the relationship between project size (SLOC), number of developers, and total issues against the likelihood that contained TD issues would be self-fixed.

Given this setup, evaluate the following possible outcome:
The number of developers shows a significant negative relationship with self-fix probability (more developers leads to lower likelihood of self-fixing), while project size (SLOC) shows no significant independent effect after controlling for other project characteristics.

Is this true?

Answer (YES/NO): NO